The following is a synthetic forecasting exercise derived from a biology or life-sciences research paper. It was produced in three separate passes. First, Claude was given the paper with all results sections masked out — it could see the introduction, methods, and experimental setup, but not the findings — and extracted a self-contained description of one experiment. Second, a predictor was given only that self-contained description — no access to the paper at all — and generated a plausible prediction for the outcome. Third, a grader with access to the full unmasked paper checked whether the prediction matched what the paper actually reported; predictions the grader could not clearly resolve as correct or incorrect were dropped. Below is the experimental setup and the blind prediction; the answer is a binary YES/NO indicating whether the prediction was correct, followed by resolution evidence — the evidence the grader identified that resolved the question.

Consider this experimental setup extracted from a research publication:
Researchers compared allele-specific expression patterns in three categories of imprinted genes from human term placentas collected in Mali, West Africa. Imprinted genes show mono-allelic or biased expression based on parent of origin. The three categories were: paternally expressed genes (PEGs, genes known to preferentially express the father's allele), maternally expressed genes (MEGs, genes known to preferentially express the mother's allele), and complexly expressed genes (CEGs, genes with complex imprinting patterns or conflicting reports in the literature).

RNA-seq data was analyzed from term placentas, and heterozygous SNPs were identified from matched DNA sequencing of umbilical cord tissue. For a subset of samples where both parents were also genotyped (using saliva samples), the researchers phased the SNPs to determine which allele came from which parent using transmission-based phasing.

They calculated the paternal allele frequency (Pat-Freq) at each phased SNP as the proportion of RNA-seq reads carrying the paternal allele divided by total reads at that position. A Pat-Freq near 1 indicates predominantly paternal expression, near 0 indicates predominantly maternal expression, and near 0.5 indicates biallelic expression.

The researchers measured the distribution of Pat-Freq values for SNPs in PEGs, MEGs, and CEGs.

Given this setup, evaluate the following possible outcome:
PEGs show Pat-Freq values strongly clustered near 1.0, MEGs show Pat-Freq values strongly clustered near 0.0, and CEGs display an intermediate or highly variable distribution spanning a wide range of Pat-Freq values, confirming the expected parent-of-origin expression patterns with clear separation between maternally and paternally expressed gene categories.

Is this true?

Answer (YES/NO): NO